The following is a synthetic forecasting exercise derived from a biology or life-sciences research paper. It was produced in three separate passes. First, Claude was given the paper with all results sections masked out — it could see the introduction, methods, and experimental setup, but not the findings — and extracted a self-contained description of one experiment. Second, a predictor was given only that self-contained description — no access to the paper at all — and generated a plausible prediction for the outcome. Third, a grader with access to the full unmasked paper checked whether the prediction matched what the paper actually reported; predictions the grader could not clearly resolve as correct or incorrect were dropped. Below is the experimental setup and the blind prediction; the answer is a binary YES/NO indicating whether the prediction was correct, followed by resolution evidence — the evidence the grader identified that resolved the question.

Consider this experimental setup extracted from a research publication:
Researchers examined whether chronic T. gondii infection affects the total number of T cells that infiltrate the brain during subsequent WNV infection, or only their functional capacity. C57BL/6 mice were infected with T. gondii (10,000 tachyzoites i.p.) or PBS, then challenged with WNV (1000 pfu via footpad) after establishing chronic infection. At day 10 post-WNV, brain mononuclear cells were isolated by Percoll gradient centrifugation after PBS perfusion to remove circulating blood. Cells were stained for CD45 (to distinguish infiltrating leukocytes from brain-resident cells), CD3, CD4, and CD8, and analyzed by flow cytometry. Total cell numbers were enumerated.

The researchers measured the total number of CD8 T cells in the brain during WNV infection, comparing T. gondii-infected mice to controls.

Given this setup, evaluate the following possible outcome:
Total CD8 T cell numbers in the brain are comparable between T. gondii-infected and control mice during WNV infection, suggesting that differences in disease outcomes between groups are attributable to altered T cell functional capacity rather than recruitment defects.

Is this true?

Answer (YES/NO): NO